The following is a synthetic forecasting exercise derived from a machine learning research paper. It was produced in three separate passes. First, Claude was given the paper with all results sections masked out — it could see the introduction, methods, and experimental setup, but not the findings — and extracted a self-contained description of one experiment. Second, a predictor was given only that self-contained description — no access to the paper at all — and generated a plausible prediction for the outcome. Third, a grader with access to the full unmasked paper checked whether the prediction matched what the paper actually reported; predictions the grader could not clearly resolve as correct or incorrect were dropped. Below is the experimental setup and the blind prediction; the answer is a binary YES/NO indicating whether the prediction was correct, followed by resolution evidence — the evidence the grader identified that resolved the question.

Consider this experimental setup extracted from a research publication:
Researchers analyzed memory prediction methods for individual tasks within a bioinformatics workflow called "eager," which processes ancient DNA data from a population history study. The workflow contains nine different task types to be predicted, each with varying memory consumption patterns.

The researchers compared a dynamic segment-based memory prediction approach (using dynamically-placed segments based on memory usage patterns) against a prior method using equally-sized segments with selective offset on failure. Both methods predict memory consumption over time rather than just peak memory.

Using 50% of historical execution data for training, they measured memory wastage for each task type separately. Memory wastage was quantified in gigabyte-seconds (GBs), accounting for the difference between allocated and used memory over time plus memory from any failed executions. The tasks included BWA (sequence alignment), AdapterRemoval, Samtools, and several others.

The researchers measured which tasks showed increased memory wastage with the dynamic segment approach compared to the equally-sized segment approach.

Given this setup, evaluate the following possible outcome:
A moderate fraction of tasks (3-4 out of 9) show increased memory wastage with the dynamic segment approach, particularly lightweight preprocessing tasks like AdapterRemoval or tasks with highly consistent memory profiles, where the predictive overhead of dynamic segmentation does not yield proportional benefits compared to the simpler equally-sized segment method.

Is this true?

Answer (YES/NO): NO